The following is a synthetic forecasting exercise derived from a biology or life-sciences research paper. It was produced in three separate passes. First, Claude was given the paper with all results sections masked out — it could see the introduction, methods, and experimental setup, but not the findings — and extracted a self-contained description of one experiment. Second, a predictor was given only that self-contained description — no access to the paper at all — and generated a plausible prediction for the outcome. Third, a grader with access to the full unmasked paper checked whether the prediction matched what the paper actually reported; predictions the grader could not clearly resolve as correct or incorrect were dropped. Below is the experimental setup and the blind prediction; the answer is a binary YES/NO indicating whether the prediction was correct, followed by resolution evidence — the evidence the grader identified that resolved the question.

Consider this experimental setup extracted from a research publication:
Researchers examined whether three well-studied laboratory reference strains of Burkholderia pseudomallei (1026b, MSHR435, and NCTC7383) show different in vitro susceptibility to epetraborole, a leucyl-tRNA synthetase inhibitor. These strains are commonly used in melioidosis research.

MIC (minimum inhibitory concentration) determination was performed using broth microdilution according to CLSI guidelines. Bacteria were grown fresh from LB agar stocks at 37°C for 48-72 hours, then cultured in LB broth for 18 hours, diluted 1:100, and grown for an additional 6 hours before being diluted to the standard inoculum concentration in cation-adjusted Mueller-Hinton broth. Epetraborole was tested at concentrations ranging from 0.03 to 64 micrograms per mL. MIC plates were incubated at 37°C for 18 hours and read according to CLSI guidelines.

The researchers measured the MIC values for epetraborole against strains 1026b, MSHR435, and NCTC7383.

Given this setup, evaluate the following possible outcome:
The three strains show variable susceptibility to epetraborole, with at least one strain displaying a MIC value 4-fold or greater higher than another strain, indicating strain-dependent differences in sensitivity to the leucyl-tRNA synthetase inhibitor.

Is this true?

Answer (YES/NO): YES